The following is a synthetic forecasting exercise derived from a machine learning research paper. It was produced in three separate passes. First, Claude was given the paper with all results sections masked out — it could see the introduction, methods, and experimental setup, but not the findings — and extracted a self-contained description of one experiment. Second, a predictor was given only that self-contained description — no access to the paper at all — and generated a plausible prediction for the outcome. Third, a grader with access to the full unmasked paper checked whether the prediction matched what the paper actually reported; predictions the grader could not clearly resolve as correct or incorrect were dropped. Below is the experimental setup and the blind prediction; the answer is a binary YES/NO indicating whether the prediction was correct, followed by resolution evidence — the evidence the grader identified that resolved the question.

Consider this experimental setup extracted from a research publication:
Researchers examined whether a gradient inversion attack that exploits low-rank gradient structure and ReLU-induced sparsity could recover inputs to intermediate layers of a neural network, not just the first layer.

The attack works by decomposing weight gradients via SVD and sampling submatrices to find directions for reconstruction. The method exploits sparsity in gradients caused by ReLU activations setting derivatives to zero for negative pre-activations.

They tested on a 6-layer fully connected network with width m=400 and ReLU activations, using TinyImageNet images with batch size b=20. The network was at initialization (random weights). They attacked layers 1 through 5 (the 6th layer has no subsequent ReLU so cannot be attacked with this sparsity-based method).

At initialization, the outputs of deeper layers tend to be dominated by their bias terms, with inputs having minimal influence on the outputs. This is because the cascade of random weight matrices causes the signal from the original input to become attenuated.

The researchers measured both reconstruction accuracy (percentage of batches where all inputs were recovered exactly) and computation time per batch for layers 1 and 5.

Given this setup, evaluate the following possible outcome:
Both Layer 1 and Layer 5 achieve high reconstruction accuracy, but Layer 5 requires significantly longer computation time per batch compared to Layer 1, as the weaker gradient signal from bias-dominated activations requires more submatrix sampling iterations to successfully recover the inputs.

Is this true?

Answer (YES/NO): NO